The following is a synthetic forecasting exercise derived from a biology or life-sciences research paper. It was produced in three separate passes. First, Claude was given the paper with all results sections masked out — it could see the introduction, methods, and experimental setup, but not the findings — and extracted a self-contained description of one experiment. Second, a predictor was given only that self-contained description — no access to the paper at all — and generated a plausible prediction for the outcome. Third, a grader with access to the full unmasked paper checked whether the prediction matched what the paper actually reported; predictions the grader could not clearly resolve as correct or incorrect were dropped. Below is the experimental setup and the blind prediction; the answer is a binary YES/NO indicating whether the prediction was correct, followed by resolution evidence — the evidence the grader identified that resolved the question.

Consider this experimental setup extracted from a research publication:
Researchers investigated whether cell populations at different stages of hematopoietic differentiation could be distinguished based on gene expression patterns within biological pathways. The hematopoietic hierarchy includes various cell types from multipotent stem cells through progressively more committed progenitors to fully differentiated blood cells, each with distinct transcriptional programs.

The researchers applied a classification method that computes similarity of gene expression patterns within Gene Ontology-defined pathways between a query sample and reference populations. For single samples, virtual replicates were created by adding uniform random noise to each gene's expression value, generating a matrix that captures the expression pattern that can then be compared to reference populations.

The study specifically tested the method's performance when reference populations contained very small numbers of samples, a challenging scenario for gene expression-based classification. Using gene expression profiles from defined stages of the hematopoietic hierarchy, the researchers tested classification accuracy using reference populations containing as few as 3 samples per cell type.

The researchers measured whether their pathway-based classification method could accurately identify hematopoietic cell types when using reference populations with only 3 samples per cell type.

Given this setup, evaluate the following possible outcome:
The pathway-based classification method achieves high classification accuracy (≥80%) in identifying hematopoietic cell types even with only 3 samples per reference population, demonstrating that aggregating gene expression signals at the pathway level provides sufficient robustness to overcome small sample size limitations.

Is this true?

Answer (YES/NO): YES